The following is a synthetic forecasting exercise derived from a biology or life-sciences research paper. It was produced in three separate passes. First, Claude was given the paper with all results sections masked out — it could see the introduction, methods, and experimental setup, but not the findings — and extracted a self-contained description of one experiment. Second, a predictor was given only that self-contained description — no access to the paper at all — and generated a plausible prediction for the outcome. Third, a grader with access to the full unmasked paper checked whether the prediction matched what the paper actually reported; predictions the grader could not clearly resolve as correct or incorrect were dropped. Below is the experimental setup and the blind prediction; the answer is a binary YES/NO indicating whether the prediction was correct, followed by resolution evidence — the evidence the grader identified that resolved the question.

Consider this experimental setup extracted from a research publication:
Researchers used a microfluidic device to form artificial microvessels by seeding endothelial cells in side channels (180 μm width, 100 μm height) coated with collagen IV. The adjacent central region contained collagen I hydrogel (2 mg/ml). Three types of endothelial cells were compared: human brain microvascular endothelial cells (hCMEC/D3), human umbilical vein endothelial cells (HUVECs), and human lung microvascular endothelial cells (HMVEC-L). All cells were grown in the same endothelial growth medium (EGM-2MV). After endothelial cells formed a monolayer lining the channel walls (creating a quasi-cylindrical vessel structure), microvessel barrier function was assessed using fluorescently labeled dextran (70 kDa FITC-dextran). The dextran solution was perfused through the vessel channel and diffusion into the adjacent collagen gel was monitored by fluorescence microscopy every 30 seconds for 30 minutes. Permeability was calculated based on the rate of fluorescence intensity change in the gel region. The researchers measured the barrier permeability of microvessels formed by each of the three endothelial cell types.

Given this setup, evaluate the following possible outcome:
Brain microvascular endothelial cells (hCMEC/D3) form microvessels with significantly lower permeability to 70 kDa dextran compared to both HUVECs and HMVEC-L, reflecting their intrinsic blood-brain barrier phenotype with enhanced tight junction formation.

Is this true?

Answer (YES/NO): YES